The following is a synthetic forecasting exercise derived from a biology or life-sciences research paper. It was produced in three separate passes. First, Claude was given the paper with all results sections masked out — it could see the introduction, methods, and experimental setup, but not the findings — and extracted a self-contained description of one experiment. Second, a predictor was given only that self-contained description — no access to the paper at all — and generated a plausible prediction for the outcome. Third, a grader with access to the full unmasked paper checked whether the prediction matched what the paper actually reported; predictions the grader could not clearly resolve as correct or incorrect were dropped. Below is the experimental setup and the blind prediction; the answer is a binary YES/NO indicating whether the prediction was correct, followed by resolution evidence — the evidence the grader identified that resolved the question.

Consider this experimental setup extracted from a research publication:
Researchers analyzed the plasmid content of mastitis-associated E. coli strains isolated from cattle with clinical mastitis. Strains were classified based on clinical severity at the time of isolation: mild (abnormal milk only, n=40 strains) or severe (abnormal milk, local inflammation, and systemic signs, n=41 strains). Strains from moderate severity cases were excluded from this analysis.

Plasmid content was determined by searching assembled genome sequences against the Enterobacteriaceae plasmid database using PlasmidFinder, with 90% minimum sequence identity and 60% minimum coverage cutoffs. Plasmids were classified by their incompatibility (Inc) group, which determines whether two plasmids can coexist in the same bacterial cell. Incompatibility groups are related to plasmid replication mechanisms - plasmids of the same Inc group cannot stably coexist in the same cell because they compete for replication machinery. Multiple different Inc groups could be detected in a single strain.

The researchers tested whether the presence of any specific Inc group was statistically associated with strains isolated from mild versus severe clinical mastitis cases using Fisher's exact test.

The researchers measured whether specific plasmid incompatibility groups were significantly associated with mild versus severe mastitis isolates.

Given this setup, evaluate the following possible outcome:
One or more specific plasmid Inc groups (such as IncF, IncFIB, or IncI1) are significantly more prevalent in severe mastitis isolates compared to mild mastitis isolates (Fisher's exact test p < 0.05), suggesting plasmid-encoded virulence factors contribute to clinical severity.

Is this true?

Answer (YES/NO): NO